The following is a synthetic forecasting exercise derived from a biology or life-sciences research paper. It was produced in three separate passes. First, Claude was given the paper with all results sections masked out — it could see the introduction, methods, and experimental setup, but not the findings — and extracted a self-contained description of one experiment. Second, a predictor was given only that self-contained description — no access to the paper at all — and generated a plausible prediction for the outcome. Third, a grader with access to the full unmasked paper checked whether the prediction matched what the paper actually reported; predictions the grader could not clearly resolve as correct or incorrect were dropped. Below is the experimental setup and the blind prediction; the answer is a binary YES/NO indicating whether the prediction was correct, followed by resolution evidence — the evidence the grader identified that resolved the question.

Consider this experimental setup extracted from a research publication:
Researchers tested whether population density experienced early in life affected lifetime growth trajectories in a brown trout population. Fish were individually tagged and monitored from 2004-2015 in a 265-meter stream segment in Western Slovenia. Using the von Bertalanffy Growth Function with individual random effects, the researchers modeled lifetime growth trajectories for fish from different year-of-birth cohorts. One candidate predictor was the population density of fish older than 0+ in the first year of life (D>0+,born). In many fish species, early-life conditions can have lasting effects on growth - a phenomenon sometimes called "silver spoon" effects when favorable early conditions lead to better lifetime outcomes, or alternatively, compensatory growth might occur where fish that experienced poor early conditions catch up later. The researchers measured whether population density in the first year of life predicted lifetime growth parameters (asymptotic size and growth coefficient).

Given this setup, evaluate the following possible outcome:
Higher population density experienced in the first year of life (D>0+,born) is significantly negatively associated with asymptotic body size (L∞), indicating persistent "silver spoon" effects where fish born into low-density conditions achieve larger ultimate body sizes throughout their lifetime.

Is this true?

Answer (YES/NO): NO